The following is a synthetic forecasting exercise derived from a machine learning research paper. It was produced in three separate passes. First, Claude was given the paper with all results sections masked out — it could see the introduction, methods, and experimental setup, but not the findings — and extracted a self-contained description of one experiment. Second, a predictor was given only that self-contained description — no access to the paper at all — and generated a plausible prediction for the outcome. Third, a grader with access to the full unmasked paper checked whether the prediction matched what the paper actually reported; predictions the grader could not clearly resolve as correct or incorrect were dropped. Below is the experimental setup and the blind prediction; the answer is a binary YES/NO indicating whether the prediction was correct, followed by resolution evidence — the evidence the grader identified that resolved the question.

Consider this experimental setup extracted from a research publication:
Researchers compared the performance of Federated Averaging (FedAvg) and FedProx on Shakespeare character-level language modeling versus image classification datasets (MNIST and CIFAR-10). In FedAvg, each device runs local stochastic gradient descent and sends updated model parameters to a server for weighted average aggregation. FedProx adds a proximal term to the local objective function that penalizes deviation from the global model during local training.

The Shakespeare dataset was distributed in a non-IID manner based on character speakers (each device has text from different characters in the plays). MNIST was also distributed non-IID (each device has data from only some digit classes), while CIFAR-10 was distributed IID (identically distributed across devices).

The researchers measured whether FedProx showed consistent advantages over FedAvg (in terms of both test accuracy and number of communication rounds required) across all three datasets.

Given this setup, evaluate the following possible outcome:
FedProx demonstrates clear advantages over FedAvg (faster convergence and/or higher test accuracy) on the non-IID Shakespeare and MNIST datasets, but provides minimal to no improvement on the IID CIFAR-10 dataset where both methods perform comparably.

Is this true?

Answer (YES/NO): NO